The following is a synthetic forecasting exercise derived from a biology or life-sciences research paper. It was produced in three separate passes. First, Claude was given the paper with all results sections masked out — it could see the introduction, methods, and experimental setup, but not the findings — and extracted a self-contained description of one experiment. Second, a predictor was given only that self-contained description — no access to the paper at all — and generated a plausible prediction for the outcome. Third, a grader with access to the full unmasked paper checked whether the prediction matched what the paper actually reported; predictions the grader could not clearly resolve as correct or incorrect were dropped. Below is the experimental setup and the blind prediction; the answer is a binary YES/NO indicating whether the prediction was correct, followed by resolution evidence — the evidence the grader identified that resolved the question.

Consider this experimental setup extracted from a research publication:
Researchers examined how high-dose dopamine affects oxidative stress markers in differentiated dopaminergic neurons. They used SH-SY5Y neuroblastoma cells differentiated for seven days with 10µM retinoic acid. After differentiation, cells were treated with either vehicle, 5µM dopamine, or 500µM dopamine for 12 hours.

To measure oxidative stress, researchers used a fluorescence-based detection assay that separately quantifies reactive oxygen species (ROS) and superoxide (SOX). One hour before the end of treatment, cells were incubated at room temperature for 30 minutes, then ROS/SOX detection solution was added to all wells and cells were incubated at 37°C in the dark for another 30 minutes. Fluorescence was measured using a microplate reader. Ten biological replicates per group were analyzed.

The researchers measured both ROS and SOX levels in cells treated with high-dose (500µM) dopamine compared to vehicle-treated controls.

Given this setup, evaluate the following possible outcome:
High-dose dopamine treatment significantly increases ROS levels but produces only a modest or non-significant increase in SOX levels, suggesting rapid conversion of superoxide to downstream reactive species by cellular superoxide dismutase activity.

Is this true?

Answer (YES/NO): NO